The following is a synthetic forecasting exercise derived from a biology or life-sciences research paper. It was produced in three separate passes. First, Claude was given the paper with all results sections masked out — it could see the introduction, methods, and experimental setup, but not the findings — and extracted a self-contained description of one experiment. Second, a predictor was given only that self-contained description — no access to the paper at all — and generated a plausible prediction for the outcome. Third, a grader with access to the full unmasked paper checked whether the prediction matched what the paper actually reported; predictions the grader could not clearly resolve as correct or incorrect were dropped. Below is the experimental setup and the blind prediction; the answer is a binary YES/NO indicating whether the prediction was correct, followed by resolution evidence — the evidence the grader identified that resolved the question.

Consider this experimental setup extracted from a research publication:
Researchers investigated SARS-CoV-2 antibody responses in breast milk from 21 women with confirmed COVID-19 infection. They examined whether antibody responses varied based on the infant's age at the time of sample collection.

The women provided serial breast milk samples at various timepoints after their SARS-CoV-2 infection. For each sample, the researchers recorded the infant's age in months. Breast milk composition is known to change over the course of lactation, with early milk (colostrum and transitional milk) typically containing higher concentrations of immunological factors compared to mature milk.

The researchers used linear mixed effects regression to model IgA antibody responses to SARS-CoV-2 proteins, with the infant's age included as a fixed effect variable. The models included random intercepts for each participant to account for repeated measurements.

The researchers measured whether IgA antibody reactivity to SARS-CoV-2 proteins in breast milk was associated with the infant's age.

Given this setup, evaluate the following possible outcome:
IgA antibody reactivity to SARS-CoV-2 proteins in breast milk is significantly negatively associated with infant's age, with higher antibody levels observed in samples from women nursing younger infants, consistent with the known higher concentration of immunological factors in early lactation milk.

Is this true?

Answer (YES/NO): NO